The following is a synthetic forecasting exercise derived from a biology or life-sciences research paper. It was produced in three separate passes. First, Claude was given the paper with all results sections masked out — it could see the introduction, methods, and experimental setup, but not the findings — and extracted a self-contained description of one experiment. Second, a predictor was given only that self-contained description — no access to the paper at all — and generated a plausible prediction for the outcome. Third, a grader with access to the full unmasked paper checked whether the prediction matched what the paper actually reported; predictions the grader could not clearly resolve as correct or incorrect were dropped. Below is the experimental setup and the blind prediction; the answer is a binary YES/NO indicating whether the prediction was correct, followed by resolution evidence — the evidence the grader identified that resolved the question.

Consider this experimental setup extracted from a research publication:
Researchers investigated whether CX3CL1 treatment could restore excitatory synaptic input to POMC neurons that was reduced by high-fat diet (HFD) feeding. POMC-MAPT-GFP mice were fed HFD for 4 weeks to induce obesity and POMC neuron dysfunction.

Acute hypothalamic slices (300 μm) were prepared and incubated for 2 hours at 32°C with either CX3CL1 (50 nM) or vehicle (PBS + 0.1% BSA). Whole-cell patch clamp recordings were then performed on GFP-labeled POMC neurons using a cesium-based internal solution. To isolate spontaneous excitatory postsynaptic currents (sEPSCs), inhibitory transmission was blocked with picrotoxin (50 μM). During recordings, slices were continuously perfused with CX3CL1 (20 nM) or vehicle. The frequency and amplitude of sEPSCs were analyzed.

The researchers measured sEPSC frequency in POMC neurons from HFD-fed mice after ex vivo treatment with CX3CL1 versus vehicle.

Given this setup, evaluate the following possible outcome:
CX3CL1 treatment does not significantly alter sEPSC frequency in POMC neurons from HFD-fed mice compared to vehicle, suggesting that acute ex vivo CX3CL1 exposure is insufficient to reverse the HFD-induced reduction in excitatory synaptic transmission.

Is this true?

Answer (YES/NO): NO